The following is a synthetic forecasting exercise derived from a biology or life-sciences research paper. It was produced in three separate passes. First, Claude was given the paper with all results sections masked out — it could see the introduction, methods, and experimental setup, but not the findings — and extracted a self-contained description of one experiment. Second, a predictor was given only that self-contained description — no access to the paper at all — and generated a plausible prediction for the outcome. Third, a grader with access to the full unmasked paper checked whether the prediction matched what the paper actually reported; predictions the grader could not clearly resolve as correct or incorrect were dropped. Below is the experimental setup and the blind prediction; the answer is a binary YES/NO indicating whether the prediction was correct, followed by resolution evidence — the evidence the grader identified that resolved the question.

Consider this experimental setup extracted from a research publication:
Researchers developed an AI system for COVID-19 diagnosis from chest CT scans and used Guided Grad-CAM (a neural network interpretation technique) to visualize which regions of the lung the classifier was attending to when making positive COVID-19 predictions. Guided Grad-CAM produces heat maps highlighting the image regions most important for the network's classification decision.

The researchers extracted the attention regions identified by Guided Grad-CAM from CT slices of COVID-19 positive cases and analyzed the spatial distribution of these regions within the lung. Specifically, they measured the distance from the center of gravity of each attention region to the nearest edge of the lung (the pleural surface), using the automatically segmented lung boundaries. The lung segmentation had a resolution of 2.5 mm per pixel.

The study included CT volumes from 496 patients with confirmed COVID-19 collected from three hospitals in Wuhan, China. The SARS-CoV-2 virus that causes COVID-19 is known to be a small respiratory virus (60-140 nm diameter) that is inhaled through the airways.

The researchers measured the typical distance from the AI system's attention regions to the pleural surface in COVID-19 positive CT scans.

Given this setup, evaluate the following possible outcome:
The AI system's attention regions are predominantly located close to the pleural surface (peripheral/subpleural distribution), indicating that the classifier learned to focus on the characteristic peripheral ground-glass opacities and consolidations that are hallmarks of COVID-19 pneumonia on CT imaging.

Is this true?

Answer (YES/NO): YES